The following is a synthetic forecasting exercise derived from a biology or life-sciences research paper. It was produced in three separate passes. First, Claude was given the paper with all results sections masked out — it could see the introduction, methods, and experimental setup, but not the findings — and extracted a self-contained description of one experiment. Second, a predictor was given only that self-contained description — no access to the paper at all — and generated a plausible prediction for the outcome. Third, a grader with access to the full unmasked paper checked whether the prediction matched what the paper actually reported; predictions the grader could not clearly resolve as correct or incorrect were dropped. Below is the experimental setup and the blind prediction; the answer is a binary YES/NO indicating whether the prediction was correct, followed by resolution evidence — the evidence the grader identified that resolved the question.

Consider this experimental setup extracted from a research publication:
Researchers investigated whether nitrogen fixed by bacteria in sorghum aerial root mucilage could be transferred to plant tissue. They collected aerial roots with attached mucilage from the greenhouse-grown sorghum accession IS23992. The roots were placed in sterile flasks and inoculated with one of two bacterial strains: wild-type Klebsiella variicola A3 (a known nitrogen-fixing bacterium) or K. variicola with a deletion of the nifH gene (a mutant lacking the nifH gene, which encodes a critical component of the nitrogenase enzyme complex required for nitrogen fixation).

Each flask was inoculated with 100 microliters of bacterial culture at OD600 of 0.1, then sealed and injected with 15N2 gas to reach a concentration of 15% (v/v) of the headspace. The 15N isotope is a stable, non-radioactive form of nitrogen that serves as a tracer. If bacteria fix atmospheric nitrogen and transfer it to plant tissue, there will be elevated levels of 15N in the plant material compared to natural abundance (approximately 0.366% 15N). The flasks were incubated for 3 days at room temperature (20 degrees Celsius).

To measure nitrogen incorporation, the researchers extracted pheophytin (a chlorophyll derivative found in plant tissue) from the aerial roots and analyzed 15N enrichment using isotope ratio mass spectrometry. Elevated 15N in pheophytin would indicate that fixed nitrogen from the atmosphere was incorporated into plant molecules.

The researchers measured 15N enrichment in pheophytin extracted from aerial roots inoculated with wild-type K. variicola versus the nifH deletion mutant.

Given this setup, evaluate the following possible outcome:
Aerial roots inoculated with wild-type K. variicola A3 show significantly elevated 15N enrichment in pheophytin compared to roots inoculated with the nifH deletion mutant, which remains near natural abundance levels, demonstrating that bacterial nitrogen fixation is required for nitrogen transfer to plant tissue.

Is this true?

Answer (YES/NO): YES